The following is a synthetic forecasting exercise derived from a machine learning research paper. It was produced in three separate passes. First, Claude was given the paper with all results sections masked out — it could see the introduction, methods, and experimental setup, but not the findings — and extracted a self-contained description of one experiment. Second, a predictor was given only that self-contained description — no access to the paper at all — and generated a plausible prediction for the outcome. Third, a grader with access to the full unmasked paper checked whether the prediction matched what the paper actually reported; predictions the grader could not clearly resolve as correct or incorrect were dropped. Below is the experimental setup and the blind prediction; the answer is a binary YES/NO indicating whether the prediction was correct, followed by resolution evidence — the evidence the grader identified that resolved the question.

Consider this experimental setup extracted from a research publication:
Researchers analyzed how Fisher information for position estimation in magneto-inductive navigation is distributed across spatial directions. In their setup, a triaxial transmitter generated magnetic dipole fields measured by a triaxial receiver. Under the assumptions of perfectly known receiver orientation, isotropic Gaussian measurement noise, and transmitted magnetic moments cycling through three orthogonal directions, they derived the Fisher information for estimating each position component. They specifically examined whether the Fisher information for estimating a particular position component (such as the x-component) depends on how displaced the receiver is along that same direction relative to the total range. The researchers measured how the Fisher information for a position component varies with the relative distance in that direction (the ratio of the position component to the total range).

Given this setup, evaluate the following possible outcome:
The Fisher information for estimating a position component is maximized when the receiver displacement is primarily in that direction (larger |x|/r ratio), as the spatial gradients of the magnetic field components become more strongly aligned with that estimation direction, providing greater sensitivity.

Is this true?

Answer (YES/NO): YES